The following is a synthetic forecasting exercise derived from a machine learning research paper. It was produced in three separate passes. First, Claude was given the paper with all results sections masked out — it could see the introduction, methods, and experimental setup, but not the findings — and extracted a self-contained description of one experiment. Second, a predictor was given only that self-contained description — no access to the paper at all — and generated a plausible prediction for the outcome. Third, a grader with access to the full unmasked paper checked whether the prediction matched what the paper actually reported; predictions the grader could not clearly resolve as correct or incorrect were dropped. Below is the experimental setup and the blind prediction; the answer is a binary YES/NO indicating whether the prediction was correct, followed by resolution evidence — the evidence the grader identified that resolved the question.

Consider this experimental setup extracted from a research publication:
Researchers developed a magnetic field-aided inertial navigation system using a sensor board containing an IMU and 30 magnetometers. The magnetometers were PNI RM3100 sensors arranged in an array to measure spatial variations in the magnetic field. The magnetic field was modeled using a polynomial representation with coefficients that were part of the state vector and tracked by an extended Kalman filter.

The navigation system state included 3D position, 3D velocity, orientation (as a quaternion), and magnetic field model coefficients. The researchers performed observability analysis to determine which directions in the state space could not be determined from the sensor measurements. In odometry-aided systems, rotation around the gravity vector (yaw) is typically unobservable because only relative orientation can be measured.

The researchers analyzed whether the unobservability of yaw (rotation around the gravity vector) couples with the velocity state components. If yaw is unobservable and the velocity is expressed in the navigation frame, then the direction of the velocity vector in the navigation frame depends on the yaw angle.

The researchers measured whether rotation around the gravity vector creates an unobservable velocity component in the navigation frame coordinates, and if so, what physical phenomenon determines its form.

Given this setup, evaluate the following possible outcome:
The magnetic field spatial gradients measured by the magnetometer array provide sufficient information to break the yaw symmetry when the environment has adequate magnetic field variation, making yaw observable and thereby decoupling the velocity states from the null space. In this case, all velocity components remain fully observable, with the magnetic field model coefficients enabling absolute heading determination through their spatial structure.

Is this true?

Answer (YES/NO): NO